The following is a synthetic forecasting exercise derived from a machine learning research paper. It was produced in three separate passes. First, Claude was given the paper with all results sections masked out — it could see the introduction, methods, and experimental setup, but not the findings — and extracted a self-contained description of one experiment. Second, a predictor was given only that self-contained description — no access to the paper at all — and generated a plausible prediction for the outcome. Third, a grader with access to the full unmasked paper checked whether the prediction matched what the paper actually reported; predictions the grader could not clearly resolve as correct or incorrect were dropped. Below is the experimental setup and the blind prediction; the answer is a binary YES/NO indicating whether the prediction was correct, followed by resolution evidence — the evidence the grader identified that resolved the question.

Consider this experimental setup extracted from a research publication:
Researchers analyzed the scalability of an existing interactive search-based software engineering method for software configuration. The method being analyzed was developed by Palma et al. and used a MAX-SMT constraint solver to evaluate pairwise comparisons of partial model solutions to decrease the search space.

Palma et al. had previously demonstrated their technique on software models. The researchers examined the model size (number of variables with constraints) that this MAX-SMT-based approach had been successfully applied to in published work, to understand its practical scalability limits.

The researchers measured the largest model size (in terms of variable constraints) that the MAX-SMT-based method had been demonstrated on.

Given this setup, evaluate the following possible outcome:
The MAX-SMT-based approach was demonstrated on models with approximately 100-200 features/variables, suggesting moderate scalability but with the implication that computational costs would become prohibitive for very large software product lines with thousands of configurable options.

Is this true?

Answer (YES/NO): NO